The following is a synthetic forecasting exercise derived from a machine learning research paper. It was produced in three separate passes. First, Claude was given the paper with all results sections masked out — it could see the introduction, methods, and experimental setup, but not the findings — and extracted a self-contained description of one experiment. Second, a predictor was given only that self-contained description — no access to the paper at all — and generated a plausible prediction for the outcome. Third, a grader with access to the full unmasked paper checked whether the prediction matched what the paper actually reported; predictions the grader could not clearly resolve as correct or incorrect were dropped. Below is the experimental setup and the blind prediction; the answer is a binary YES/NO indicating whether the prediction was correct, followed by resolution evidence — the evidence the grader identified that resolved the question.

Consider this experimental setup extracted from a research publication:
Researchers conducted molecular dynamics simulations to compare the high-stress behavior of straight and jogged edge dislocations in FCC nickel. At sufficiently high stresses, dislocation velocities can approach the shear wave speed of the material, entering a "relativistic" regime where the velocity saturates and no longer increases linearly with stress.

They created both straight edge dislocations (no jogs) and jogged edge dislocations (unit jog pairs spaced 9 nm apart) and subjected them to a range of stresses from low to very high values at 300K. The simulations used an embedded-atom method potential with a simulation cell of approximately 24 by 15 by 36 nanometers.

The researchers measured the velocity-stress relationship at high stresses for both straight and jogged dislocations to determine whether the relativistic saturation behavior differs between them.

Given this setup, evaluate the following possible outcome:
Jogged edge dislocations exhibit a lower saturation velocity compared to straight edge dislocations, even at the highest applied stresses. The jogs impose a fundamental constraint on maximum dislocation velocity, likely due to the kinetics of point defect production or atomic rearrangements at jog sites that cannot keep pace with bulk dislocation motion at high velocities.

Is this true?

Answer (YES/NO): NO